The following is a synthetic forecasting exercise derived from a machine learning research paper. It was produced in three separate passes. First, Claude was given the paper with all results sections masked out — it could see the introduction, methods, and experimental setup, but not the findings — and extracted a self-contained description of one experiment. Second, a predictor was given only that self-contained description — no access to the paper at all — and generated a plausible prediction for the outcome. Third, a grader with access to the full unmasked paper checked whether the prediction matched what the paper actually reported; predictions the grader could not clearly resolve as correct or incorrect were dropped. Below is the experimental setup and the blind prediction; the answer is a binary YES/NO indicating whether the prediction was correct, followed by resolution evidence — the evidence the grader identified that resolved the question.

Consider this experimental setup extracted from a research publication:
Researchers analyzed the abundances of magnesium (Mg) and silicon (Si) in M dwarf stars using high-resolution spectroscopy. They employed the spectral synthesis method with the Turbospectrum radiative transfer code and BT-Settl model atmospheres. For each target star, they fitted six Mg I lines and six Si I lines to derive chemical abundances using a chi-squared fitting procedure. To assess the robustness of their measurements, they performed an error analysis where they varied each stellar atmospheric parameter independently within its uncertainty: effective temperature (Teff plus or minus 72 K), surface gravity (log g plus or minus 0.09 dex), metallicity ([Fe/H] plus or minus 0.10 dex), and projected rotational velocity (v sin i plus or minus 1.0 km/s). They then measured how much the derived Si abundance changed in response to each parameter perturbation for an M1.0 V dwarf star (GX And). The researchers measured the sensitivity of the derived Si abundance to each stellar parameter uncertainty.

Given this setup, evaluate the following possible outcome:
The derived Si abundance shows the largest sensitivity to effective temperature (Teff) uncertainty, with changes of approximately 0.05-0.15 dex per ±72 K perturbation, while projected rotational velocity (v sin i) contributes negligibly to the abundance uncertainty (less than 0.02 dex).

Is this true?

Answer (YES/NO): NO